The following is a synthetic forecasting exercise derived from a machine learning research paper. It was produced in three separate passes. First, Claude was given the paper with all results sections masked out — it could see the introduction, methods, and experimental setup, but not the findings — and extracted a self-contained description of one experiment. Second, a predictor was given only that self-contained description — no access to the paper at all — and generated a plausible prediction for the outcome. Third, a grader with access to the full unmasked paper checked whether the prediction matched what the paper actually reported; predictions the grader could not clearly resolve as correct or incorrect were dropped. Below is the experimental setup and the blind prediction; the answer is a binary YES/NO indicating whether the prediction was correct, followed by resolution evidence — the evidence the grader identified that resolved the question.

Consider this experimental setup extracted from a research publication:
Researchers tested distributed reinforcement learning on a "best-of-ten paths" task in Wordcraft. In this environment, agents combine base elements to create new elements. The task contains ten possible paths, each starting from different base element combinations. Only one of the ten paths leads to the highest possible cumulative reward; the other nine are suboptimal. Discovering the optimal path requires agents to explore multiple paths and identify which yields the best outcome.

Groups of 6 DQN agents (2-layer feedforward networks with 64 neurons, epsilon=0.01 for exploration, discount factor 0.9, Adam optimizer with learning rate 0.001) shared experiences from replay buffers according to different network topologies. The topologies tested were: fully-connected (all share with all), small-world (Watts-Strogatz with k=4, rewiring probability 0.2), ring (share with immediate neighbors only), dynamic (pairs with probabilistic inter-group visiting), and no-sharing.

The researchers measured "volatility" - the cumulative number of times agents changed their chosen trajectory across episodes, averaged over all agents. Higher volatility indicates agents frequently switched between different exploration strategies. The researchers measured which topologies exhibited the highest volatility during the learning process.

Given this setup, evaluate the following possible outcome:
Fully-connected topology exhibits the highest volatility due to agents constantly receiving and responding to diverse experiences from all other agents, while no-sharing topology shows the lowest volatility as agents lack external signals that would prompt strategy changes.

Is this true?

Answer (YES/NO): NO